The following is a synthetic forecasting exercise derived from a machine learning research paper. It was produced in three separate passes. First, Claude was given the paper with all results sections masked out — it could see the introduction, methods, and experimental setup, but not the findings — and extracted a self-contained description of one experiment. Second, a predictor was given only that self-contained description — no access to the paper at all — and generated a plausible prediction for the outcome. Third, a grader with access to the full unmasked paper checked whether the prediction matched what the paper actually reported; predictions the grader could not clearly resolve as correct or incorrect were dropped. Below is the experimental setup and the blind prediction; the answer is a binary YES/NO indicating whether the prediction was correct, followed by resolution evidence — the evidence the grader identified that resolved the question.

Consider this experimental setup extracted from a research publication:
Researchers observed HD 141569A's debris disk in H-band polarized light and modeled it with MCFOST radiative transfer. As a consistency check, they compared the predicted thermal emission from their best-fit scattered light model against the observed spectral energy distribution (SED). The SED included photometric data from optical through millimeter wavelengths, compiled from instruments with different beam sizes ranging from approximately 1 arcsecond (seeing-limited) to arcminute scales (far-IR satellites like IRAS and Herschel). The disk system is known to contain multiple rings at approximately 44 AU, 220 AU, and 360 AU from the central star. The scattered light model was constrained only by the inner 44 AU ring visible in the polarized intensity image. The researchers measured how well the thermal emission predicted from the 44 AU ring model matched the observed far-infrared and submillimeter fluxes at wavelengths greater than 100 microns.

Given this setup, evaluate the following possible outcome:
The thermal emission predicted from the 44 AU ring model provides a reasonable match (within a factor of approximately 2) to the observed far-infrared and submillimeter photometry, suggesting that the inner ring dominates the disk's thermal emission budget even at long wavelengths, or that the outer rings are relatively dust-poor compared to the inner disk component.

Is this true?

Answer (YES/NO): YES